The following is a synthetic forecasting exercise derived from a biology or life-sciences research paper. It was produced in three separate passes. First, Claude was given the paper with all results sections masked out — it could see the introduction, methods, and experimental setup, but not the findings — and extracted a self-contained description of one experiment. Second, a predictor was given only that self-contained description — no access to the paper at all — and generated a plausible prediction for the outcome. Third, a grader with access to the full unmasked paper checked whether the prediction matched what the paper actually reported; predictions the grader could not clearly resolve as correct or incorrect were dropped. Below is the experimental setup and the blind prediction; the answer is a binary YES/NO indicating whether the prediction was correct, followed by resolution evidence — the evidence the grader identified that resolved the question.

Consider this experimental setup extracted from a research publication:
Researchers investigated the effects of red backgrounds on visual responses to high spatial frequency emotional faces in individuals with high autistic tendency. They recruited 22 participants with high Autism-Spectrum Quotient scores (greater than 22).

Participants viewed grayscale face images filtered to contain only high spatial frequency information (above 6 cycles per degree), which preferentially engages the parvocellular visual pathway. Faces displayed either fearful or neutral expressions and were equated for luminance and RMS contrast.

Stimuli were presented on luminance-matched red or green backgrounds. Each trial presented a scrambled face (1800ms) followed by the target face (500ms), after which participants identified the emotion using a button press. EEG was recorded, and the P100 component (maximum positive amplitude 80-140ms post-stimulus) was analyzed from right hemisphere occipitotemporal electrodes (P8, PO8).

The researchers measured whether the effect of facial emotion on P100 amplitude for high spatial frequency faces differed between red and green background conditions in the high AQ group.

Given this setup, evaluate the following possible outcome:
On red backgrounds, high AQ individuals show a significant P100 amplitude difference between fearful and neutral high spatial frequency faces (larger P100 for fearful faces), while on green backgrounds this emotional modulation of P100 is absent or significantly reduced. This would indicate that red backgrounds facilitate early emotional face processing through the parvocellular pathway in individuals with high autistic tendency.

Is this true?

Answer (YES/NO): NO